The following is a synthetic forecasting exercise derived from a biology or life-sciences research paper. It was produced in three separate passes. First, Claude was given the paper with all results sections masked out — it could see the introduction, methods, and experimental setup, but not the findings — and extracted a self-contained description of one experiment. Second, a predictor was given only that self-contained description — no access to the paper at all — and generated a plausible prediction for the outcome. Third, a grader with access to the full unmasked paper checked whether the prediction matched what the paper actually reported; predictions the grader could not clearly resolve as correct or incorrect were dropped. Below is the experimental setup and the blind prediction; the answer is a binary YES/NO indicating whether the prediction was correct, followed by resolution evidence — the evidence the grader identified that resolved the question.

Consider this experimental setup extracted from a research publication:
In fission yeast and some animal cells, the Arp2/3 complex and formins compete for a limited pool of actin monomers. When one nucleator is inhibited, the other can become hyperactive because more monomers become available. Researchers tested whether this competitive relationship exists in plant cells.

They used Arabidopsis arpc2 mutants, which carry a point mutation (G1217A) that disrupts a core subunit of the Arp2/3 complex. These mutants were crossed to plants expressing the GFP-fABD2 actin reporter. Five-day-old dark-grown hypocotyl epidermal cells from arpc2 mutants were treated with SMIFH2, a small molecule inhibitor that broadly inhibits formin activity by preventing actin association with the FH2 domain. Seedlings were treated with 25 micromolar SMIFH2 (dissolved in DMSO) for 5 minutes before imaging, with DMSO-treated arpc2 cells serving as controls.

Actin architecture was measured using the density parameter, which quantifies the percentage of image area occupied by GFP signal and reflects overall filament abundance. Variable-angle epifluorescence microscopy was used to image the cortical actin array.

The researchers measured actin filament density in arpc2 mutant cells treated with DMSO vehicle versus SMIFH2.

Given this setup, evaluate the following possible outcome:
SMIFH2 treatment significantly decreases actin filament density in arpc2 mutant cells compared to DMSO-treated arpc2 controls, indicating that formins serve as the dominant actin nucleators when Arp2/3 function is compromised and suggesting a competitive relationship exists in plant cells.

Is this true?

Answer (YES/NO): NO